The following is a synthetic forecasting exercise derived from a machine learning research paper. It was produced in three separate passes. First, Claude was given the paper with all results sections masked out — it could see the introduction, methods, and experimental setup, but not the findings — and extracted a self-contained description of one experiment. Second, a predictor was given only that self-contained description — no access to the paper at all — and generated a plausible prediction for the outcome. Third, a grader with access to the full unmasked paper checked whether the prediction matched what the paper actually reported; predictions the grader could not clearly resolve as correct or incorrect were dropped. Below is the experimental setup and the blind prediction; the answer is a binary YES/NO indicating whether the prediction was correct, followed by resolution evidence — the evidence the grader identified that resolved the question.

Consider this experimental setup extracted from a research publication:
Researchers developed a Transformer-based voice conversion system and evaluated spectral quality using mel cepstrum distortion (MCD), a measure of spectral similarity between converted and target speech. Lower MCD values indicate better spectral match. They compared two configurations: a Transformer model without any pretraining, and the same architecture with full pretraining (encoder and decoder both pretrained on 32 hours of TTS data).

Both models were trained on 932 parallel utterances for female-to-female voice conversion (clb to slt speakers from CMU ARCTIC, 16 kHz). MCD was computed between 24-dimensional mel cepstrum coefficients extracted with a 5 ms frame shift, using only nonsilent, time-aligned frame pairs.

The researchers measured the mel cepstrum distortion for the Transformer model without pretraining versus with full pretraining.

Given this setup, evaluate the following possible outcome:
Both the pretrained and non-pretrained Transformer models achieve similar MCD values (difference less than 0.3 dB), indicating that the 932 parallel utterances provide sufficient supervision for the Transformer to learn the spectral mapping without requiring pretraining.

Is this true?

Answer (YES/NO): NO